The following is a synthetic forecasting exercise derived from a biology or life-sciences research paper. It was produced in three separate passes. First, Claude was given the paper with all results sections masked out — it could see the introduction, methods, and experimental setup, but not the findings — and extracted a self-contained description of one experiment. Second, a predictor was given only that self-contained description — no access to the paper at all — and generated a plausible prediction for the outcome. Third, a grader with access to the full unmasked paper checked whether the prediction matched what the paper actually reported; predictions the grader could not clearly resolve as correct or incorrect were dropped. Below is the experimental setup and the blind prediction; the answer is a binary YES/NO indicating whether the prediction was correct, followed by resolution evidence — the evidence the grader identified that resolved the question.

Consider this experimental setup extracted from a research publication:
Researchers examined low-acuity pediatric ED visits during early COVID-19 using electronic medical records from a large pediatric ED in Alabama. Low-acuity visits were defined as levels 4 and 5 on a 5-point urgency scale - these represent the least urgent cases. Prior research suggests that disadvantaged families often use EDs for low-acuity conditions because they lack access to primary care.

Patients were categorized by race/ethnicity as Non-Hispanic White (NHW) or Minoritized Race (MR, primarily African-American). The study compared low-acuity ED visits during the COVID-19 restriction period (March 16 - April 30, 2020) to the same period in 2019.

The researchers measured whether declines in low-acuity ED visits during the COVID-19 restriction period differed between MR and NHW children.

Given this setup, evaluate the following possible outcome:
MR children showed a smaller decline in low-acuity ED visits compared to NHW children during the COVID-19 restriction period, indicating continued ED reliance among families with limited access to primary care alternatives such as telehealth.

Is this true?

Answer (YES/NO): NO